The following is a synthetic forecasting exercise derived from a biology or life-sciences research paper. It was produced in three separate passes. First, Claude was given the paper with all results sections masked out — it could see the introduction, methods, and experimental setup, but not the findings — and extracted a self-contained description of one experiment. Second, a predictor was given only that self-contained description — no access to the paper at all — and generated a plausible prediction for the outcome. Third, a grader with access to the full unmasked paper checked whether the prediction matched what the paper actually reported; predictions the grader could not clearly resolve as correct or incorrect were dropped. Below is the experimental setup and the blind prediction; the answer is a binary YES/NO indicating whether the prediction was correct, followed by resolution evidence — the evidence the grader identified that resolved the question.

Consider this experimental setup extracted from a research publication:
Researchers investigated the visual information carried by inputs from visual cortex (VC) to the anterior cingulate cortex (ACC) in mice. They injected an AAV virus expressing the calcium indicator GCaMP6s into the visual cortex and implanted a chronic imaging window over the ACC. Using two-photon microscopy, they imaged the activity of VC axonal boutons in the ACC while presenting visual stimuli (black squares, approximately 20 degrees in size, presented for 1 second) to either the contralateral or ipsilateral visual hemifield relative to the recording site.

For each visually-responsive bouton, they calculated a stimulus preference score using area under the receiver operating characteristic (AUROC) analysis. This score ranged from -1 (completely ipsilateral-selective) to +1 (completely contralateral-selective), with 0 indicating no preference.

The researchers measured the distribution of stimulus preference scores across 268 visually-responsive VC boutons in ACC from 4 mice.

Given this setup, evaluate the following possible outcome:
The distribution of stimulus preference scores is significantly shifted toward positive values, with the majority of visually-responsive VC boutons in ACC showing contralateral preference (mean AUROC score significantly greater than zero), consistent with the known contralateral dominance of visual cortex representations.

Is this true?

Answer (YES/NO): YES